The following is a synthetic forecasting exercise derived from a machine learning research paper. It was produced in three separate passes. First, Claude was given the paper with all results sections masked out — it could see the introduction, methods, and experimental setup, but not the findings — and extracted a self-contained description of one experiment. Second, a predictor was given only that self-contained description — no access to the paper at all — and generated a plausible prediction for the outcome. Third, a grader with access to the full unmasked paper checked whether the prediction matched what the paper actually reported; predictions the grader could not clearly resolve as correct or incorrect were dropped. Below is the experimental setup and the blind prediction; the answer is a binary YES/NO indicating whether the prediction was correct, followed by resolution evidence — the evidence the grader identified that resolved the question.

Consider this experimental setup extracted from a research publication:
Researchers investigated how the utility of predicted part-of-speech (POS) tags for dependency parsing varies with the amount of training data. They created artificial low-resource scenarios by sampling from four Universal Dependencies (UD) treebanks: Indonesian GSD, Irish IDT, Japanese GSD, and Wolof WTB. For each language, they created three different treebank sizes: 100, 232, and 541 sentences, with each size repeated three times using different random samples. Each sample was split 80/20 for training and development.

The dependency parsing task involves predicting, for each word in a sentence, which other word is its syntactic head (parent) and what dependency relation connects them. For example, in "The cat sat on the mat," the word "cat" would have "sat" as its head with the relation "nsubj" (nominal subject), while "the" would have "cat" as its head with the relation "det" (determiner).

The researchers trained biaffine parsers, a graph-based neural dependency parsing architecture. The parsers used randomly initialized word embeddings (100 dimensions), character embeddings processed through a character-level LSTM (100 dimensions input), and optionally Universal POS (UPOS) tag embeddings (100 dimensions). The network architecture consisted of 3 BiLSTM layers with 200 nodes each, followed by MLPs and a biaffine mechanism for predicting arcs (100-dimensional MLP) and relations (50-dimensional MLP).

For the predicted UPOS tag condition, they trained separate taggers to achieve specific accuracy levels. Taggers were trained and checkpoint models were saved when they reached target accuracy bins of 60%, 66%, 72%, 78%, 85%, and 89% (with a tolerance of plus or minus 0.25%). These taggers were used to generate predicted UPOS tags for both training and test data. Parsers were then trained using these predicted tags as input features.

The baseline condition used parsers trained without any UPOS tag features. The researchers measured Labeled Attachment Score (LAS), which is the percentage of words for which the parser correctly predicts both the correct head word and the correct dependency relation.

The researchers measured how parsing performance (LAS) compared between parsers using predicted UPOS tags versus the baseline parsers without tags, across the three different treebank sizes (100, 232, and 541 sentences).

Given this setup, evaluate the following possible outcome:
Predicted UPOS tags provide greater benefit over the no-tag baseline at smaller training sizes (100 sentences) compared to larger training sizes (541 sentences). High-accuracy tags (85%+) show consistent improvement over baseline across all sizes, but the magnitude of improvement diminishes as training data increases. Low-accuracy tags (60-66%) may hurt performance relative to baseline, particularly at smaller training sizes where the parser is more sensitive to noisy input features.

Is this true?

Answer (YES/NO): NO